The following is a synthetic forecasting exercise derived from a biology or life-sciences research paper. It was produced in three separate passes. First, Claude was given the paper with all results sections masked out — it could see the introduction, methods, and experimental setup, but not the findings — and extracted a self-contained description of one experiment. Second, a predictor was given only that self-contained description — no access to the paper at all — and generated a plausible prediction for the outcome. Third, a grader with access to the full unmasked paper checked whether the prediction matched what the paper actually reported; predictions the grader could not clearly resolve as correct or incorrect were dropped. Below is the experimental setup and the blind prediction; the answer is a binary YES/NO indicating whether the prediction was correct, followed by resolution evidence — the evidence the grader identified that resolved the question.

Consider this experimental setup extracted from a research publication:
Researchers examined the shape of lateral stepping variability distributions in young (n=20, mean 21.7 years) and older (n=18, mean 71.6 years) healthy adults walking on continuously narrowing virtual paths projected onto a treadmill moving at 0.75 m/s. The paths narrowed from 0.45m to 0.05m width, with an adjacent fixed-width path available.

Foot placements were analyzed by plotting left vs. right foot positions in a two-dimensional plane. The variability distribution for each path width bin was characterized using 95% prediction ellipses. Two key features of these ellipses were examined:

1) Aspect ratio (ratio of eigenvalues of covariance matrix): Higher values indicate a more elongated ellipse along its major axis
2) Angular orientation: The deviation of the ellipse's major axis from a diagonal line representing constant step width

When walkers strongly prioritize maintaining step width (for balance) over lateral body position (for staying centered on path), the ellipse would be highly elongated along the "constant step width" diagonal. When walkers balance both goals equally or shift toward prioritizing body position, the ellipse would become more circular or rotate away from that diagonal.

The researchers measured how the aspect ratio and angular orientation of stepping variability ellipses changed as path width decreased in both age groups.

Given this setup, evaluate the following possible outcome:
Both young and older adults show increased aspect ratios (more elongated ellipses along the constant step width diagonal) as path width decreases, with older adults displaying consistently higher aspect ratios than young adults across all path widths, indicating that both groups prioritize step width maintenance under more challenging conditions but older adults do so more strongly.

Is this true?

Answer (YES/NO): NO